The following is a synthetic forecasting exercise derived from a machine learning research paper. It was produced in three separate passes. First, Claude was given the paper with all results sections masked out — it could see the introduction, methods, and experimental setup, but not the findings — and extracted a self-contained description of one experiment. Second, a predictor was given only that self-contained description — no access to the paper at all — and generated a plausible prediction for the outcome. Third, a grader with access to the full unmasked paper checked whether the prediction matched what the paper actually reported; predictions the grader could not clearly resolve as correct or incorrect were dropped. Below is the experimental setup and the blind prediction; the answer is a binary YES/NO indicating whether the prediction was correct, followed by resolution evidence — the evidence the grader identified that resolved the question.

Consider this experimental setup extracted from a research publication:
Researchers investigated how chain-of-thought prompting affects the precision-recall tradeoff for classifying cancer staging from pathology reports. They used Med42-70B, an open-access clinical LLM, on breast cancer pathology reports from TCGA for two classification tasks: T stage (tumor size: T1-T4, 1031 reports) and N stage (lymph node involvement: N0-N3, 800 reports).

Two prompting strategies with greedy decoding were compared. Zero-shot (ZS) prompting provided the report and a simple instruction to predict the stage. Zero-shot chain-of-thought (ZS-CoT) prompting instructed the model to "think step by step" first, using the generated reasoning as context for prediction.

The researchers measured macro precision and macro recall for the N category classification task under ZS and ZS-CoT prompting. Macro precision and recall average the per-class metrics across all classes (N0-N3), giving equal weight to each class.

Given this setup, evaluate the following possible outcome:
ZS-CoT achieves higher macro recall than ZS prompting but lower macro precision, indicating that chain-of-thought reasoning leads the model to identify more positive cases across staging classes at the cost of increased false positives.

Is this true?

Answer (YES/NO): NO